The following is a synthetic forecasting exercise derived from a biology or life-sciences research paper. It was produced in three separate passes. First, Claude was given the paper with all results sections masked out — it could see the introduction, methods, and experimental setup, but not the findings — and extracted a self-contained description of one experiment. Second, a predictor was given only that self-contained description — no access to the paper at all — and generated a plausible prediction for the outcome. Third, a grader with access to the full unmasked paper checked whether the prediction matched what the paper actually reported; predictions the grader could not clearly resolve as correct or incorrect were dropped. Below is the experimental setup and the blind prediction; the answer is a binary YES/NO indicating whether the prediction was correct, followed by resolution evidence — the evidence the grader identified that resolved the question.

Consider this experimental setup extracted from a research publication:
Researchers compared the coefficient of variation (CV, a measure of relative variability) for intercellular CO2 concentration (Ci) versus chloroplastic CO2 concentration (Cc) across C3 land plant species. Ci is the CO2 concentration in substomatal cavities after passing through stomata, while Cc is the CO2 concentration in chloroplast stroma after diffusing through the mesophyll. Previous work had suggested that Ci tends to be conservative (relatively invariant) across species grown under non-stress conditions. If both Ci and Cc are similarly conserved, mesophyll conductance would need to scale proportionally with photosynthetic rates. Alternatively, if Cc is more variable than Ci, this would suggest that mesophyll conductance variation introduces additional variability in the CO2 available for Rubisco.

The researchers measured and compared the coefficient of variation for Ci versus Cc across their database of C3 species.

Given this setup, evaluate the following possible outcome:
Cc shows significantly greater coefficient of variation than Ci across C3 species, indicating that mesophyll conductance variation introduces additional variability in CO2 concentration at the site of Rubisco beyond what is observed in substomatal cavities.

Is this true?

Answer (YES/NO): YES